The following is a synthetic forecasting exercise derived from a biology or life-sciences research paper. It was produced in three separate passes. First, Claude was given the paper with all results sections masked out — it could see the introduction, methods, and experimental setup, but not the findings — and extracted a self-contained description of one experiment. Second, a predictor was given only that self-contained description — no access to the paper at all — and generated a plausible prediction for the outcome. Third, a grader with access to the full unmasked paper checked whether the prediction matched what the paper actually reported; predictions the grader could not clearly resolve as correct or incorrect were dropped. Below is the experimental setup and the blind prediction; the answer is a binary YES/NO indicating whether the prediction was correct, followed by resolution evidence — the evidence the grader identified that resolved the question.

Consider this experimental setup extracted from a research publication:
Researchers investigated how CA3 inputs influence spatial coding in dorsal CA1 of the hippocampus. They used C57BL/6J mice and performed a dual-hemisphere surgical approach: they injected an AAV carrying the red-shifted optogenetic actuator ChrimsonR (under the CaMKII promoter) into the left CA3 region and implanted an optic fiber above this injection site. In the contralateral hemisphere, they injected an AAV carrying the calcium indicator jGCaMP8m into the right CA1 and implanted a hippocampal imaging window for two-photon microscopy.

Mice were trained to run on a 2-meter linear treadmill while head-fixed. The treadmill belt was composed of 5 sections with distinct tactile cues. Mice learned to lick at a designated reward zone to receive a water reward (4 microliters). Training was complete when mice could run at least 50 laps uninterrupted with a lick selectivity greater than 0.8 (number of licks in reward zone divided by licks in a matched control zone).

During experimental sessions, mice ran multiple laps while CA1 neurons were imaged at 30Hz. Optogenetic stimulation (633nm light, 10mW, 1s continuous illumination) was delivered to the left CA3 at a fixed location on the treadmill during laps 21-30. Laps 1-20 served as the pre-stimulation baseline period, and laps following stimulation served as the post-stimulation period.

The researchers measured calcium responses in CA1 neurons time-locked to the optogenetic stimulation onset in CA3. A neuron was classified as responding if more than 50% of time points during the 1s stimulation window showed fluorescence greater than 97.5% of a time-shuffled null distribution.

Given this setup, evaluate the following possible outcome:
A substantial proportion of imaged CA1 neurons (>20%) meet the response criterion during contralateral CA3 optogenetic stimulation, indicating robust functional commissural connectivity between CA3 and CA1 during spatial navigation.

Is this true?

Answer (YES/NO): NO